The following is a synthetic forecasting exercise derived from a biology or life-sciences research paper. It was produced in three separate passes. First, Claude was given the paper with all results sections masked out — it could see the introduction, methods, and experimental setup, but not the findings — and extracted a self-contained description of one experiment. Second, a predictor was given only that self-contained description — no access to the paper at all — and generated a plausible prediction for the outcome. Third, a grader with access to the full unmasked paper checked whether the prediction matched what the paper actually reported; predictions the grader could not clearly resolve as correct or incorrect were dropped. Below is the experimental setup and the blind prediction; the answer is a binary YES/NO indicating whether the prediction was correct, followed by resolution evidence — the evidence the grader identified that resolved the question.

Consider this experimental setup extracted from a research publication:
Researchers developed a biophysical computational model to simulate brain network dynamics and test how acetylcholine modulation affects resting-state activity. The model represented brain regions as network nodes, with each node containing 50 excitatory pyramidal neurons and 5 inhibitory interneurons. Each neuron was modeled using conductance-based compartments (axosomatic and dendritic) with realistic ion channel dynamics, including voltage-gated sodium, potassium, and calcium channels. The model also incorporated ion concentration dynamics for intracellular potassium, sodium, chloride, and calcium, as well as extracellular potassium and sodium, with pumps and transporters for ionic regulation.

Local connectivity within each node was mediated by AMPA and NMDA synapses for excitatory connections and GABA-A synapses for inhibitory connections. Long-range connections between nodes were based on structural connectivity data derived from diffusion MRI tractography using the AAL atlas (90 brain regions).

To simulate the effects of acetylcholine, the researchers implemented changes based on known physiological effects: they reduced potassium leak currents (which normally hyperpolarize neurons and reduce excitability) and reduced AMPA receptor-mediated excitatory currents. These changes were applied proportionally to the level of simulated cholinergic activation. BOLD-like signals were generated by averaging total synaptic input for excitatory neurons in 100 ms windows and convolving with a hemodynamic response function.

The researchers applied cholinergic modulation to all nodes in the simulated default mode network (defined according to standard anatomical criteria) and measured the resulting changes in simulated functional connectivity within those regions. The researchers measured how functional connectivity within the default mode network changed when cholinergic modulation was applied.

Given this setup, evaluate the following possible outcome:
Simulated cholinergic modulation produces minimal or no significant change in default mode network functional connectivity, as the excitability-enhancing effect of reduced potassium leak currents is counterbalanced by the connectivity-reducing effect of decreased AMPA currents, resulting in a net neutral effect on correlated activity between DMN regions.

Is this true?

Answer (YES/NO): NO